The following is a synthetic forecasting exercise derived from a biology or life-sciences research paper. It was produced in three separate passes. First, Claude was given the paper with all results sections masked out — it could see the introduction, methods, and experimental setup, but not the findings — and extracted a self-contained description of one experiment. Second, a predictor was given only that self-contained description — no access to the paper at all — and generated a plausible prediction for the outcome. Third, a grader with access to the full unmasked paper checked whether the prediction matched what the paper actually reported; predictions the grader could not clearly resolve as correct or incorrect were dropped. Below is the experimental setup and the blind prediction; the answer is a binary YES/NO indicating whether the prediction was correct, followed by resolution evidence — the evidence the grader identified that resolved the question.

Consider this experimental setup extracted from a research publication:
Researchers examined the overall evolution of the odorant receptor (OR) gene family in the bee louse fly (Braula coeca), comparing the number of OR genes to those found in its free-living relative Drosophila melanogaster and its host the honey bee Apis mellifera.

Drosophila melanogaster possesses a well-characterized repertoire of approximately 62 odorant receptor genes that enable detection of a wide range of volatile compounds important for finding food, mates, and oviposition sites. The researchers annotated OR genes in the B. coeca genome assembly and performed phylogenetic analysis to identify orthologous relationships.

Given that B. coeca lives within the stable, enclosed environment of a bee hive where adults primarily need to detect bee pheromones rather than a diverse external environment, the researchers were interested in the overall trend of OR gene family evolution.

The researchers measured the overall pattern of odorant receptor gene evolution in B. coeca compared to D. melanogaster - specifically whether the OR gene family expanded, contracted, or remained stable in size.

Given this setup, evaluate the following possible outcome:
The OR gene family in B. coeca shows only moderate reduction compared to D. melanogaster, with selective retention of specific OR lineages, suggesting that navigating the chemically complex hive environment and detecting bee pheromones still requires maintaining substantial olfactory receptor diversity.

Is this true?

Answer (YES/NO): NO